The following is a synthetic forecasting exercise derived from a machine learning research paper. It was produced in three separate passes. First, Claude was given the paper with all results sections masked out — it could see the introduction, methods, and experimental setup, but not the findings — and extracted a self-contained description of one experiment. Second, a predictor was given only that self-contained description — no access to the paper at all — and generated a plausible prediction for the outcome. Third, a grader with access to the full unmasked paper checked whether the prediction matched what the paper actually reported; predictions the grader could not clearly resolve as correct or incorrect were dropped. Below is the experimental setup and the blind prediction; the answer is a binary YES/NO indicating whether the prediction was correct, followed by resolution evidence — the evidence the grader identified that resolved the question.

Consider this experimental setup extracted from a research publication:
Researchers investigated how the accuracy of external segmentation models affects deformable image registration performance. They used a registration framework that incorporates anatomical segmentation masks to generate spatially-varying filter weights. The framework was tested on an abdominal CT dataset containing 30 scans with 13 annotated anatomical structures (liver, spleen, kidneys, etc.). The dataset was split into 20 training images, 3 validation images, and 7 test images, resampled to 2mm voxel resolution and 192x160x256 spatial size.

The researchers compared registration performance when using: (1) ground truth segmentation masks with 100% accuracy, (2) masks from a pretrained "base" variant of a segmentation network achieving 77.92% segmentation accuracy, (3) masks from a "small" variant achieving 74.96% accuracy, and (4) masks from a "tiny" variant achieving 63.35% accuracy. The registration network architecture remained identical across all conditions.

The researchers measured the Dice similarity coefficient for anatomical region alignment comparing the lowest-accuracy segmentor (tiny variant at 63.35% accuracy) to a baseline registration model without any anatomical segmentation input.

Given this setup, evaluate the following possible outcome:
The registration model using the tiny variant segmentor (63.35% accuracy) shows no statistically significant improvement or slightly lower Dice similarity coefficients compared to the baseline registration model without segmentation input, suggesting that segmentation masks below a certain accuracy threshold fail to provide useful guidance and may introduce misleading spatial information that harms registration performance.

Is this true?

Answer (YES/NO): NO